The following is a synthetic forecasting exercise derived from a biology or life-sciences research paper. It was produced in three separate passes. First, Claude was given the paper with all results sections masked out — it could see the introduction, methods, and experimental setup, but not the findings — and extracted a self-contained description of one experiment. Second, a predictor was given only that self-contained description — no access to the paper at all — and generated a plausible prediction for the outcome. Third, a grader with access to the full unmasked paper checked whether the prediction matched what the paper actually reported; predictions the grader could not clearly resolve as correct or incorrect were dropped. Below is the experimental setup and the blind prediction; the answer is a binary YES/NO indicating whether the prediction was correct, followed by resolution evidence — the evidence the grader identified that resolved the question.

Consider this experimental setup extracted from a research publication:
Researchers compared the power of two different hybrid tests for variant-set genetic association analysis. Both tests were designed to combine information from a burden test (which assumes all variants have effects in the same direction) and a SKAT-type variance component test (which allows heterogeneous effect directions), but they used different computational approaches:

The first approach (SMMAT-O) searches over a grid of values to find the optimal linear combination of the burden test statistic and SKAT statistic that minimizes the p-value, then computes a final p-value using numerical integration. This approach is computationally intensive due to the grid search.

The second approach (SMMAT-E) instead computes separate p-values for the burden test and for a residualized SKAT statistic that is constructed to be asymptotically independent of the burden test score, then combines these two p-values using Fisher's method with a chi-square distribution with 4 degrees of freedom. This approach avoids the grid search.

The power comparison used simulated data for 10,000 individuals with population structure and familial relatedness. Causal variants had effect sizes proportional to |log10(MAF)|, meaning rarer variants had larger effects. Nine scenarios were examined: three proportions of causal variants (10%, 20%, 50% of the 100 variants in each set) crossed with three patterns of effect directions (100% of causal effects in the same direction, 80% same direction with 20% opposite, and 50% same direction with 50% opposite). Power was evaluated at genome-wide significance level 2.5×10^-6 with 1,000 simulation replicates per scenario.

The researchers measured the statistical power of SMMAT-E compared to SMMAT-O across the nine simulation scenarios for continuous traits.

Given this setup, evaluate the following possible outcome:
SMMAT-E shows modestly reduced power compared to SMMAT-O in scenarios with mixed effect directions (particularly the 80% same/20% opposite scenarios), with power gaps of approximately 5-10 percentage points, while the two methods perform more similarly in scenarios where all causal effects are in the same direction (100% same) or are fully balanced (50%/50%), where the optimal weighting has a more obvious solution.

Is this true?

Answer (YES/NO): NO